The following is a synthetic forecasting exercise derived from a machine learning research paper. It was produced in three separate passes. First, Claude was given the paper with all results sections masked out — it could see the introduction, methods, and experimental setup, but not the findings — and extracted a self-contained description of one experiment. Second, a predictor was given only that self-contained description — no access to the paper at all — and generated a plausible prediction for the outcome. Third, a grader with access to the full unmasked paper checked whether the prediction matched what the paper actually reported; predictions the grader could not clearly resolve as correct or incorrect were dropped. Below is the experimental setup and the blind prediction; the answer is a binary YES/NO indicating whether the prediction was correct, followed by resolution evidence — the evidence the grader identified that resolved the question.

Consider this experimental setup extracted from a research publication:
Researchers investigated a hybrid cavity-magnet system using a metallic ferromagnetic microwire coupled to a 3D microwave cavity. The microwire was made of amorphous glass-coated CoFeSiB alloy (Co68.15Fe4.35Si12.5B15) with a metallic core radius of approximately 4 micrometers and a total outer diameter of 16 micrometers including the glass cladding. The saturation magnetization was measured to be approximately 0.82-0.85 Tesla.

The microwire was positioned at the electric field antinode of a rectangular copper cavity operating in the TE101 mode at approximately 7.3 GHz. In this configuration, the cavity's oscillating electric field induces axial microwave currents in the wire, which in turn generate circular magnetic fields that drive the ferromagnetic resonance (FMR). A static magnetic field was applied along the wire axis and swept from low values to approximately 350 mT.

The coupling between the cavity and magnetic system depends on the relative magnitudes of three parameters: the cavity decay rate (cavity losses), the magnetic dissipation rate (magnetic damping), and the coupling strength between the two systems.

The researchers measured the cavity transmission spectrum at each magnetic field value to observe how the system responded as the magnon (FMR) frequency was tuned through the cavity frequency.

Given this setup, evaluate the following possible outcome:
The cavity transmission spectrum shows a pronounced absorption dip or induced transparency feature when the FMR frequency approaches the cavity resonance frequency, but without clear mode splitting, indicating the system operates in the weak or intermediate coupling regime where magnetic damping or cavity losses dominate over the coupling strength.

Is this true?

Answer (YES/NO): YES